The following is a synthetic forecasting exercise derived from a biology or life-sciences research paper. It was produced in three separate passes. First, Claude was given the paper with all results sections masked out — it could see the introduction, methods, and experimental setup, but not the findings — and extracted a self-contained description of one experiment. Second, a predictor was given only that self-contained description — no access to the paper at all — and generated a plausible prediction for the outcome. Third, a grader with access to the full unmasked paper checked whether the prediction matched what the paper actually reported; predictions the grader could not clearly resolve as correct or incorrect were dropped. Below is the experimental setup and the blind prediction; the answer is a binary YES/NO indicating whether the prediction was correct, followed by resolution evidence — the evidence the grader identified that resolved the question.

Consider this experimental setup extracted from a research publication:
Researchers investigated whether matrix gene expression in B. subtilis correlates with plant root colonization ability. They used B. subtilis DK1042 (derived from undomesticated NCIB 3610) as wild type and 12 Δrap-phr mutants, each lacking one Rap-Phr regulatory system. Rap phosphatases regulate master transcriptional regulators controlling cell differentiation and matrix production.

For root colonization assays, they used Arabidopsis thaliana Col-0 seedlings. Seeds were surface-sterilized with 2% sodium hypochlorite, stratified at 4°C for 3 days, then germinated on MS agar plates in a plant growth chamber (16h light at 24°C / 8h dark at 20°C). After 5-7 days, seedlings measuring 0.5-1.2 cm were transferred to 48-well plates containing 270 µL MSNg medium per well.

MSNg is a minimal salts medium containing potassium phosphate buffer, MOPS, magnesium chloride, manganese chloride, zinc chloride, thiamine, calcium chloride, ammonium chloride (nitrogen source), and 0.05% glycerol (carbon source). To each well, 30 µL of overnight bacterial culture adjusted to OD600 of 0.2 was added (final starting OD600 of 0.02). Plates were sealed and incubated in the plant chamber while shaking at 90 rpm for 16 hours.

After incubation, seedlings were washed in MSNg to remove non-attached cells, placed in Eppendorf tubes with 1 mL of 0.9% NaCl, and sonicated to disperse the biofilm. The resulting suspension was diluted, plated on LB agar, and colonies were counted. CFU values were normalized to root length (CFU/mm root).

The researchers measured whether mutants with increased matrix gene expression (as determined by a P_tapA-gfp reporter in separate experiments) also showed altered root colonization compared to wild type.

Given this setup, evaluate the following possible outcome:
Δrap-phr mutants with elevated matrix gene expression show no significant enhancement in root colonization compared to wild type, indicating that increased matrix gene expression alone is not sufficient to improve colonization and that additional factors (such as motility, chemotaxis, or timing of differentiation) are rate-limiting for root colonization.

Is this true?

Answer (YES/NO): NO